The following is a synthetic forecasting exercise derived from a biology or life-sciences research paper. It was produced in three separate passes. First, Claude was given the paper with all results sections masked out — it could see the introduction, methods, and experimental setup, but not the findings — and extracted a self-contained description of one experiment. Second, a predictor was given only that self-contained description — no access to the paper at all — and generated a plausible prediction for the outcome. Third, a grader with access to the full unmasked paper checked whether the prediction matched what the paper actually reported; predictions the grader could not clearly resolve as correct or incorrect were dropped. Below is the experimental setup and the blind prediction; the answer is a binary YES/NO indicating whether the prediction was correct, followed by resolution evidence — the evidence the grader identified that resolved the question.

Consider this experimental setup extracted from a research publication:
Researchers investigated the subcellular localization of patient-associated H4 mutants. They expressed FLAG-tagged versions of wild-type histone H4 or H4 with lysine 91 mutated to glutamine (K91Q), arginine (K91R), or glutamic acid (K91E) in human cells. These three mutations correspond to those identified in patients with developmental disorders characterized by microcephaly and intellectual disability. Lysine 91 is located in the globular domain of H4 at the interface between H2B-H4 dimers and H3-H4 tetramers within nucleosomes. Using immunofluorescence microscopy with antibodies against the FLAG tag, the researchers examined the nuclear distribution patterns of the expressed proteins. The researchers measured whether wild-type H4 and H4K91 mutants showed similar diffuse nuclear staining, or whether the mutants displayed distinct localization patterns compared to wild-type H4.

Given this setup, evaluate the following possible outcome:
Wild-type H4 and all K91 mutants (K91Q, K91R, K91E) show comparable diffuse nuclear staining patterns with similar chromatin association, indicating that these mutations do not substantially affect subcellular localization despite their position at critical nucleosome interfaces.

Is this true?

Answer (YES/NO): NO